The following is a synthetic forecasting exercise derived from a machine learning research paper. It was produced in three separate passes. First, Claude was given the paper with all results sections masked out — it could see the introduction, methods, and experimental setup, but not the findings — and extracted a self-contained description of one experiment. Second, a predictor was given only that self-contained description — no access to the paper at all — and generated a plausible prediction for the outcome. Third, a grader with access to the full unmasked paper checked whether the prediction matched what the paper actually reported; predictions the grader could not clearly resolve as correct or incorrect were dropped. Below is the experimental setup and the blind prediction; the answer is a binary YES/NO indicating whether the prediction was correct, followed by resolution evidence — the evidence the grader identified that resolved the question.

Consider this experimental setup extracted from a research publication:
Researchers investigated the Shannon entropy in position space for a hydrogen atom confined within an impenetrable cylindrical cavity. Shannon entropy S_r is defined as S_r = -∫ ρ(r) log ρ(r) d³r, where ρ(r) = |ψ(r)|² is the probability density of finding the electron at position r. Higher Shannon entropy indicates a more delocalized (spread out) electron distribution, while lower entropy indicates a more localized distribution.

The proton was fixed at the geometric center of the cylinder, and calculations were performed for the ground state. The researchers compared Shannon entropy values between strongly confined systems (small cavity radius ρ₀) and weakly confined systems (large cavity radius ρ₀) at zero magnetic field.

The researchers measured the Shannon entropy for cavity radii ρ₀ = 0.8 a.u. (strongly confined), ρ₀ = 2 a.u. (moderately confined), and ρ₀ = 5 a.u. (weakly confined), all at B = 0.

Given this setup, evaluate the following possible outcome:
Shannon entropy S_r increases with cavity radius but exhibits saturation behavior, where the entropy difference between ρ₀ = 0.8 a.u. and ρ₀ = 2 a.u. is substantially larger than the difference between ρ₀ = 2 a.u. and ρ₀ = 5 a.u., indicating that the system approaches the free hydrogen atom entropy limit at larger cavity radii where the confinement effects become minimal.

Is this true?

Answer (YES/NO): YES